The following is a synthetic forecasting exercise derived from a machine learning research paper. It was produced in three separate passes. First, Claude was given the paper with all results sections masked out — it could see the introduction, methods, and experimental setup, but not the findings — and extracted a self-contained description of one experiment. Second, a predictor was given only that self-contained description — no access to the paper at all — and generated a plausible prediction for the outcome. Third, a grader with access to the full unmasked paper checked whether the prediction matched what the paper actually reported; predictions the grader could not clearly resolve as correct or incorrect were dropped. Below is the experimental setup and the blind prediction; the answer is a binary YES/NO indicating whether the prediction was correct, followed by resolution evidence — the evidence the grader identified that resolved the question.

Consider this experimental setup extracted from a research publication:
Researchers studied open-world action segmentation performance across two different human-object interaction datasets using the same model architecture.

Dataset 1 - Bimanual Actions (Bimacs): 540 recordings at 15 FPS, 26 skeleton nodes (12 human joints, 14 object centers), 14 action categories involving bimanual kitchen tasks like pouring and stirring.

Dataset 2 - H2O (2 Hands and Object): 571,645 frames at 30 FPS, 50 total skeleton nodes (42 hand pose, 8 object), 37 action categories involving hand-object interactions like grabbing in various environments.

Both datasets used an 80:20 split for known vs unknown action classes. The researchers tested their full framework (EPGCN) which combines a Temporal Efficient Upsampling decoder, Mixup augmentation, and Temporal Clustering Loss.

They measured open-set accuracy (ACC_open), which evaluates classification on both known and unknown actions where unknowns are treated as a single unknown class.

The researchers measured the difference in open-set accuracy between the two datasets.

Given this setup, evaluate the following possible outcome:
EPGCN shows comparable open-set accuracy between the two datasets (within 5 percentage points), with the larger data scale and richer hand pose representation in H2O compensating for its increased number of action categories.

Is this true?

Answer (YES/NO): NO